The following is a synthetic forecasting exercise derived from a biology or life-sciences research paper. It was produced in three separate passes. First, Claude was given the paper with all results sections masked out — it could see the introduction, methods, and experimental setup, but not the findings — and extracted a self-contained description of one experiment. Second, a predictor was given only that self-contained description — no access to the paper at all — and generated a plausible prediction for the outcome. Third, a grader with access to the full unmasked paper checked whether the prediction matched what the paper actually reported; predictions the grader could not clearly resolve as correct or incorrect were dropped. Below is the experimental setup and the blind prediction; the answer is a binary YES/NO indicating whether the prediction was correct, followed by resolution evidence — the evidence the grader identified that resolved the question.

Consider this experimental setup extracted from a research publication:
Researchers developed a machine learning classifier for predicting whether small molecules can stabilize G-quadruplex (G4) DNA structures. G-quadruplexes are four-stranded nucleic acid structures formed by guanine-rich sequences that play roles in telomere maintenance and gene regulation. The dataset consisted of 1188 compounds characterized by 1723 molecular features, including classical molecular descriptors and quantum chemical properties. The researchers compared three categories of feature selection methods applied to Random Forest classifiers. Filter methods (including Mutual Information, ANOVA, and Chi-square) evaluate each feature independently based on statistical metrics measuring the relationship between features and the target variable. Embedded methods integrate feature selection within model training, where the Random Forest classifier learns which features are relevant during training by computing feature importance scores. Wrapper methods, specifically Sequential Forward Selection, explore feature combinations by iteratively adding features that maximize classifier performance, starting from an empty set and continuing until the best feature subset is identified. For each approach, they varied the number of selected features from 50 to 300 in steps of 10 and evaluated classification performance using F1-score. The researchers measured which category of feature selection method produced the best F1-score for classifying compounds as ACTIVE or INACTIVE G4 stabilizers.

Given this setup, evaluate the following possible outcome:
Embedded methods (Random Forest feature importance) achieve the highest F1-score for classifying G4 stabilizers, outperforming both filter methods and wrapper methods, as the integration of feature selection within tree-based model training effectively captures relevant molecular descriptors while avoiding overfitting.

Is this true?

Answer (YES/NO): NO